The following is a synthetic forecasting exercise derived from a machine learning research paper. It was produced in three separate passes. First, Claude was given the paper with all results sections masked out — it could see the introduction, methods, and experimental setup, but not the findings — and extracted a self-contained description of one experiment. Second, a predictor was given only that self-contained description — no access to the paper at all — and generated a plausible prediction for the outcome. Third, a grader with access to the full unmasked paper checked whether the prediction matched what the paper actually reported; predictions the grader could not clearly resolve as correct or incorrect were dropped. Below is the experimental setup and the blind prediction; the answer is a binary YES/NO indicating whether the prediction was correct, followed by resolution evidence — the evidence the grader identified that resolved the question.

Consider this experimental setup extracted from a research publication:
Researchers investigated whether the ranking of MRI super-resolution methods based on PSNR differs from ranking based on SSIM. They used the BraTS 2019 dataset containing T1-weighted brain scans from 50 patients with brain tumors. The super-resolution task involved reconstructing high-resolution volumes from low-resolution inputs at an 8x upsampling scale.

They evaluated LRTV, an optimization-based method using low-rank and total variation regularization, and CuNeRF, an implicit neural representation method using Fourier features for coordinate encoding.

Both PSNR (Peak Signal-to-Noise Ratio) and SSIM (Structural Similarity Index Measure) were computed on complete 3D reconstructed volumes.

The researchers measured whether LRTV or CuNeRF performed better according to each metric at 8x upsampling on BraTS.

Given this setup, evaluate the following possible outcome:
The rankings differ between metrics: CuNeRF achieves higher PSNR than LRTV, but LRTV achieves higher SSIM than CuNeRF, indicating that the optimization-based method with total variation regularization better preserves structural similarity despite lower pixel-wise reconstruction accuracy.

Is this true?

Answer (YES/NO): NO